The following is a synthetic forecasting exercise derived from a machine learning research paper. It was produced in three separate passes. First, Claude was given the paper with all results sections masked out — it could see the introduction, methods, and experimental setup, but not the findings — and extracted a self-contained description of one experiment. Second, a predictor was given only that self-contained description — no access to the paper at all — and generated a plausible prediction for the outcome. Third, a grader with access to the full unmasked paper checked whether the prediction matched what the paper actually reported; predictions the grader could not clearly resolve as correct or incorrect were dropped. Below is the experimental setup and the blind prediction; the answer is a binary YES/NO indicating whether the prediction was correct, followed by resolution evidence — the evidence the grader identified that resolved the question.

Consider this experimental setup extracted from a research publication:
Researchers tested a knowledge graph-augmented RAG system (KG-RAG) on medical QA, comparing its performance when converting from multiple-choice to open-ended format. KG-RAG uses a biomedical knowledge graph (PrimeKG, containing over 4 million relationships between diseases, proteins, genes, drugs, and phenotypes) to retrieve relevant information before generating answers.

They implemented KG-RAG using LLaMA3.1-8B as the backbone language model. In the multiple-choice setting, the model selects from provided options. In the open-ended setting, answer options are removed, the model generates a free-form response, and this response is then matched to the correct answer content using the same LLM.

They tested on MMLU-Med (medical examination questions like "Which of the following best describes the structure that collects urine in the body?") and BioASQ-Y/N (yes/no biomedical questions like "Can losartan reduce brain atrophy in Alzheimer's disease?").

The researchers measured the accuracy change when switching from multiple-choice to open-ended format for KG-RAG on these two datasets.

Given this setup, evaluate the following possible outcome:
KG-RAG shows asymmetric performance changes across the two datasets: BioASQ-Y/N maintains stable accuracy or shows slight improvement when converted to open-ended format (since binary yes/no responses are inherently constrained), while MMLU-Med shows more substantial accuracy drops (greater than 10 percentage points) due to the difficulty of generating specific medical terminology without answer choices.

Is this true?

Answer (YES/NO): NO